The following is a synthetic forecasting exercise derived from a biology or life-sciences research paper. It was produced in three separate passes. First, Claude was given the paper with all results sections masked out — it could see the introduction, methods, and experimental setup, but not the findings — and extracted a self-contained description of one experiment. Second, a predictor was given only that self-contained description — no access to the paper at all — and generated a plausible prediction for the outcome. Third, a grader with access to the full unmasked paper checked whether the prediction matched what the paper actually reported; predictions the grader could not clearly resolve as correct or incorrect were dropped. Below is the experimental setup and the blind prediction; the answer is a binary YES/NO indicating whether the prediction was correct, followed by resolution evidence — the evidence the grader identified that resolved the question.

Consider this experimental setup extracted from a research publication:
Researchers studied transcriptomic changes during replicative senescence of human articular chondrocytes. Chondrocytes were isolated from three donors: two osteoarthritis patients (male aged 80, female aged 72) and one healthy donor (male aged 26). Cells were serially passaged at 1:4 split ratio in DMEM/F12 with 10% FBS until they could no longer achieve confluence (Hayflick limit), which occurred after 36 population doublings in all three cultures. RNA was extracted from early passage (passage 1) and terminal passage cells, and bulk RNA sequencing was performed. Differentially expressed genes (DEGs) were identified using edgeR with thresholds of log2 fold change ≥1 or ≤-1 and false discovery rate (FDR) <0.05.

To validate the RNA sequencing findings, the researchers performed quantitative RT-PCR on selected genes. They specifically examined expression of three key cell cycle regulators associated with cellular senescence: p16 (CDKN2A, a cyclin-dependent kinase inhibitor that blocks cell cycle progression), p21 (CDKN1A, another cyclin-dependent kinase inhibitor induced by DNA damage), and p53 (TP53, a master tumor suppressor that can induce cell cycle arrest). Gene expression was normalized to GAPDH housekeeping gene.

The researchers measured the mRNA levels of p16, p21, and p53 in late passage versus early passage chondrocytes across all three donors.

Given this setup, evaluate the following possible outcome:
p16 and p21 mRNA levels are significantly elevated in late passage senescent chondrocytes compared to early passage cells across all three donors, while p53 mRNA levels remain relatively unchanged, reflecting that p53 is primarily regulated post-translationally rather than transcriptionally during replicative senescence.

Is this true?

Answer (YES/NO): NO